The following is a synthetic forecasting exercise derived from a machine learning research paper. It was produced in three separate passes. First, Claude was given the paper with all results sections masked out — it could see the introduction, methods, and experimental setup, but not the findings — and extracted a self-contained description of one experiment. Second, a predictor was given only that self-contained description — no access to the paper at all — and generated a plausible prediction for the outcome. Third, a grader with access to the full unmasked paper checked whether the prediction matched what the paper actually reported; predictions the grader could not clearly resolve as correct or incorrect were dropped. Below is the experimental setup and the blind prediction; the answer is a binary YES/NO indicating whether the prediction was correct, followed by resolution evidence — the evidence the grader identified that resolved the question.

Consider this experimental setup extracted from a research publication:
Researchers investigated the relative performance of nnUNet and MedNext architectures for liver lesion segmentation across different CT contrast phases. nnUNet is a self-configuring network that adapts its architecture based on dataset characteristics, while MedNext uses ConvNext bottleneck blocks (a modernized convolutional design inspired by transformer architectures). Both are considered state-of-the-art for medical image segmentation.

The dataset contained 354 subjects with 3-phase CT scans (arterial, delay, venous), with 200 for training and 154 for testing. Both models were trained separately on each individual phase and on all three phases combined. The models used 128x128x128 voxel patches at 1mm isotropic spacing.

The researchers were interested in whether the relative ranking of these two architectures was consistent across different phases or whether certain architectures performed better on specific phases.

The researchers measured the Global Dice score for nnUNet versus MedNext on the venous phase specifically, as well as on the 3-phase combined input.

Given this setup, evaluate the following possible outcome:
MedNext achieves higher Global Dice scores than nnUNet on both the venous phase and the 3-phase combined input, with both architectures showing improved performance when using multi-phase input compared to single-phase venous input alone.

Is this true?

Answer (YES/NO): NO